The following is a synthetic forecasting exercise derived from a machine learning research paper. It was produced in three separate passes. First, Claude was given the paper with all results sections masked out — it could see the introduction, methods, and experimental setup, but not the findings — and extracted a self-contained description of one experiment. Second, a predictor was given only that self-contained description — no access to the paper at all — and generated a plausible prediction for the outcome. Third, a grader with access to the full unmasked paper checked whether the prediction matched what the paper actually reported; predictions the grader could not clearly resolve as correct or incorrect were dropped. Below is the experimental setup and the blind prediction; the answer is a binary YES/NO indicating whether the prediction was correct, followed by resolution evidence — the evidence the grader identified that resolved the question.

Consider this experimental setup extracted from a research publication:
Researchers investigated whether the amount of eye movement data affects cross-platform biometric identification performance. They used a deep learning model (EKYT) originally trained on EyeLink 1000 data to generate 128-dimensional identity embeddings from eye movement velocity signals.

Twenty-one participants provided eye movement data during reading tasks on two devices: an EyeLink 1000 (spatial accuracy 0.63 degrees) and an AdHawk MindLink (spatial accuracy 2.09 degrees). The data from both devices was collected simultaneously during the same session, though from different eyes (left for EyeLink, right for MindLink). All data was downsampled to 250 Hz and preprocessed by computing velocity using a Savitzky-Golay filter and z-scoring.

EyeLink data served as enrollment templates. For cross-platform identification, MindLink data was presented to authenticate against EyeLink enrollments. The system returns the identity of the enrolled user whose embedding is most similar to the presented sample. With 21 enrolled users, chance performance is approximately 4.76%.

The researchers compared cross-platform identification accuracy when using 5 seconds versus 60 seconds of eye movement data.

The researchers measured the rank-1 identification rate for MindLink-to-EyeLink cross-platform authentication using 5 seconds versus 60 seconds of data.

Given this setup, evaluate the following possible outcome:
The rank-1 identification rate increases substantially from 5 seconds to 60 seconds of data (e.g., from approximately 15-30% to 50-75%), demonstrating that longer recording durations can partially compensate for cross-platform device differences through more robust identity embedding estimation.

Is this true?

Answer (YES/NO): NO